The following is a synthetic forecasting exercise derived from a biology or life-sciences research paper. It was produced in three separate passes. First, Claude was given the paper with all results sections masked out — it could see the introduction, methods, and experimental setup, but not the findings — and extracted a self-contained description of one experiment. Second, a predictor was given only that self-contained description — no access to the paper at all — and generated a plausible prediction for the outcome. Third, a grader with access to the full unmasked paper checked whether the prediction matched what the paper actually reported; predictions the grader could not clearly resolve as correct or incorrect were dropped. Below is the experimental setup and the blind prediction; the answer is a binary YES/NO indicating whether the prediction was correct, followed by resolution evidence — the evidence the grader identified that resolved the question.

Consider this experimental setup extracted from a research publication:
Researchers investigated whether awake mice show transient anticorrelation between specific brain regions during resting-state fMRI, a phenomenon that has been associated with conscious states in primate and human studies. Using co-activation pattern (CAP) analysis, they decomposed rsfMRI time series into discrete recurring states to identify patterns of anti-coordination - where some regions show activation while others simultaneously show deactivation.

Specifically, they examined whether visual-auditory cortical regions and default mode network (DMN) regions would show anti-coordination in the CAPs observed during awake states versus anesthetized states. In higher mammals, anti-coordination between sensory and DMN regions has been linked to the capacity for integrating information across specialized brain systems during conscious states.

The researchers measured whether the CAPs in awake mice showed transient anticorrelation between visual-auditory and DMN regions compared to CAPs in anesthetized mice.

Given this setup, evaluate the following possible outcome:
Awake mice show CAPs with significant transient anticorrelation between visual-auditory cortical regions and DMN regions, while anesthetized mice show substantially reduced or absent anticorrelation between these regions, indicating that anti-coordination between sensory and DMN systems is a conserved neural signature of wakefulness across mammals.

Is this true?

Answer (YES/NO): YES